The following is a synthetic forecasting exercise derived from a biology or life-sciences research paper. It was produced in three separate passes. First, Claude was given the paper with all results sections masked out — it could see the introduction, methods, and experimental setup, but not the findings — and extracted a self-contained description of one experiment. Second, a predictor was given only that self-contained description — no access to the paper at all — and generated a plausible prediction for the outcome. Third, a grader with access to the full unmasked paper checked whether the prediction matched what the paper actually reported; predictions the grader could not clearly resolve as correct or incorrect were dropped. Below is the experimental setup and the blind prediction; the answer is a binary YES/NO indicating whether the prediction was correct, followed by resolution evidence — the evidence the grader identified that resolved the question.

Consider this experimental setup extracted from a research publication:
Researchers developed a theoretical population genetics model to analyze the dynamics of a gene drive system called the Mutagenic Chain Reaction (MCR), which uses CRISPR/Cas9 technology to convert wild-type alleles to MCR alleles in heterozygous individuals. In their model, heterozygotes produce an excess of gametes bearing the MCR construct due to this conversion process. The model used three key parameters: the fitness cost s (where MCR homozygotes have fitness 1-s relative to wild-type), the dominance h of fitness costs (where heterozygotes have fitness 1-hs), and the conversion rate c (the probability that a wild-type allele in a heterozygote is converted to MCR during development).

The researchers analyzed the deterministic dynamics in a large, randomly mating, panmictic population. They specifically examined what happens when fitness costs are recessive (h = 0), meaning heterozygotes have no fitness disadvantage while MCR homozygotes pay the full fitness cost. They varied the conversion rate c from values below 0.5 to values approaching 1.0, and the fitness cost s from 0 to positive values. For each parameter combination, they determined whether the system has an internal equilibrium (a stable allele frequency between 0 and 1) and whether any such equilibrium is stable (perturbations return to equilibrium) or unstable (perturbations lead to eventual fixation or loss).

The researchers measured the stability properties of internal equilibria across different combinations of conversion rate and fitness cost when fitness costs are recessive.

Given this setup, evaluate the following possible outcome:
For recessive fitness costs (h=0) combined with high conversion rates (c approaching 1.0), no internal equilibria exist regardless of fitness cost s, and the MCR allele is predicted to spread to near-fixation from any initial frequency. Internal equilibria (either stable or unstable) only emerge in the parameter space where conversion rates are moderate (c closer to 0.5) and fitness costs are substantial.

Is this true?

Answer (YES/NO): NO